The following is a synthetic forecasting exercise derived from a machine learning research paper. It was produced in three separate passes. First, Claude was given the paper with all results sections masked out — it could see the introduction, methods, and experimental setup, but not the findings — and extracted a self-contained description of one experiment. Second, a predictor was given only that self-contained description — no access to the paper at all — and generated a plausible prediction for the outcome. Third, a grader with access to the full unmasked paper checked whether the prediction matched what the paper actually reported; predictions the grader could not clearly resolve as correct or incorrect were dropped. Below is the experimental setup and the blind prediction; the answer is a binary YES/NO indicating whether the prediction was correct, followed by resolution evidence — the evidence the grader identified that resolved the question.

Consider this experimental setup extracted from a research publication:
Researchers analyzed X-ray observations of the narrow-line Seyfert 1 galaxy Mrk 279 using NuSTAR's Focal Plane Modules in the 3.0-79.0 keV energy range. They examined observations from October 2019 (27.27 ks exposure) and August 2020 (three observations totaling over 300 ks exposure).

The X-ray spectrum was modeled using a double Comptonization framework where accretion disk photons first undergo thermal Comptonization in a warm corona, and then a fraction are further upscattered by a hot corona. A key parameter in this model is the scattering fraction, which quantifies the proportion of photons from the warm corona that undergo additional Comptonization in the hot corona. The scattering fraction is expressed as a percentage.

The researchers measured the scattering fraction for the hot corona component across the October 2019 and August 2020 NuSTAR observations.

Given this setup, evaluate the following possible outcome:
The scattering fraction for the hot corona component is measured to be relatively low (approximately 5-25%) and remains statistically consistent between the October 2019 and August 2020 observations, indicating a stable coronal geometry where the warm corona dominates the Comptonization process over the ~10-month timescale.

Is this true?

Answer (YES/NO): NO